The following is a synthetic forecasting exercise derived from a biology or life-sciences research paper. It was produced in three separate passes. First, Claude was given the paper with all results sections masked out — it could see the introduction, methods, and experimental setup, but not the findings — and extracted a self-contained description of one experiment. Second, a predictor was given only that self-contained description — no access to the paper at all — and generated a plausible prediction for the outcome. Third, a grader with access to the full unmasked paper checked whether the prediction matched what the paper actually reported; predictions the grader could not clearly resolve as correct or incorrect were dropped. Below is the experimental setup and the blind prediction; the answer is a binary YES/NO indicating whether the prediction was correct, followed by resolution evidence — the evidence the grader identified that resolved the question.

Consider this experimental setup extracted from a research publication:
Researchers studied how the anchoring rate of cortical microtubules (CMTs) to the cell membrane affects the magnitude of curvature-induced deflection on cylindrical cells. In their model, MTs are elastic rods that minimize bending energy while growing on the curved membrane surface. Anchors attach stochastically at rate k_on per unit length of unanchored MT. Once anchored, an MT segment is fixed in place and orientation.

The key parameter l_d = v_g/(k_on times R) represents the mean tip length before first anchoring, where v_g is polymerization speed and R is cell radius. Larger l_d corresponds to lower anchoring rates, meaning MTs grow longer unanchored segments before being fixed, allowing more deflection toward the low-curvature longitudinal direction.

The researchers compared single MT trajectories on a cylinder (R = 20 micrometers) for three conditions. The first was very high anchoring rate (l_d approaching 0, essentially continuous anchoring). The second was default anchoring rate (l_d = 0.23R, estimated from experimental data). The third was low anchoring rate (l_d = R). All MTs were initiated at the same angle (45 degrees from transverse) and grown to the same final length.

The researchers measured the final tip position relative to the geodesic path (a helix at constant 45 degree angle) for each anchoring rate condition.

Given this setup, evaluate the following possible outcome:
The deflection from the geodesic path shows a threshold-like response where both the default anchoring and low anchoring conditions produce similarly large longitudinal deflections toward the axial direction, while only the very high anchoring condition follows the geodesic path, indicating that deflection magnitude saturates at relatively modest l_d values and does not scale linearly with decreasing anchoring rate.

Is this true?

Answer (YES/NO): NO